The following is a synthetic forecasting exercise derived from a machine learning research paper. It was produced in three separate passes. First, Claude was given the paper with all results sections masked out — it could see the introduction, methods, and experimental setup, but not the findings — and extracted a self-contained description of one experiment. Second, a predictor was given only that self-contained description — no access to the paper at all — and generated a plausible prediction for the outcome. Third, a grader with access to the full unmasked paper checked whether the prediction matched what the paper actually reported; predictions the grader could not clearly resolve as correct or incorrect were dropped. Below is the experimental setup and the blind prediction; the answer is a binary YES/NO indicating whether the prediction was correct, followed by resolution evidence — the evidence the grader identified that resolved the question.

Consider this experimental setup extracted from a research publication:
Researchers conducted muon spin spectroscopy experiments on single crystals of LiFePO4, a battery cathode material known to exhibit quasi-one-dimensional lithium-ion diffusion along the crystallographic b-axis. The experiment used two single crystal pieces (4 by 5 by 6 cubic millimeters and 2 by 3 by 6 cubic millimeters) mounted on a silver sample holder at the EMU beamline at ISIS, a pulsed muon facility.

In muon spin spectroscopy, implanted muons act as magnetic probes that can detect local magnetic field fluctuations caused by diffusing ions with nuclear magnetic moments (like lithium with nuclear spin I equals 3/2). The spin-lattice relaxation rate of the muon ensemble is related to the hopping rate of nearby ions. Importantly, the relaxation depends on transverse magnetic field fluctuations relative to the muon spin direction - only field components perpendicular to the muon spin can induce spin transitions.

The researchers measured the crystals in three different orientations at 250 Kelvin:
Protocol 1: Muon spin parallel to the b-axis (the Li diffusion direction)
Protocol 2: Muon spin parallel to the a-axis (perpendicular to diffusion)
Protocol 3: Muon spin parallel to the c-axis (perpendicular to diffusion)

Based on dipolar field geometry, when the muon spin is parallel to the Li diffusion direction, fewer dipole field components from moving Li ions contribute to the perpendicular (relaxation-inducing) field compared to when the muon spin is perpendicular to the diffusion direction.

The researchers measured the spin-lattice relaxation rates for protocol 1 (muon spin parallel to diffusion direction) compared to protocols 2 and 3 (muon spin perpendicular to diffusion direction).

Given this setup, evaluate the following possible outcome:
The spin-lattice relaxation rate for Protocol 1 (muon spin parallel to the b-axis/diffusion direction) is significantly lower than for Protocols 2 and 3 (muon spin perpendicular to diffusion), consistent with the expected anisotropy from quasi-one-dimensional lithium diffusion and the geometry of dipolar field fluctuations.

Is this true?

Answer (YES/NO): YES